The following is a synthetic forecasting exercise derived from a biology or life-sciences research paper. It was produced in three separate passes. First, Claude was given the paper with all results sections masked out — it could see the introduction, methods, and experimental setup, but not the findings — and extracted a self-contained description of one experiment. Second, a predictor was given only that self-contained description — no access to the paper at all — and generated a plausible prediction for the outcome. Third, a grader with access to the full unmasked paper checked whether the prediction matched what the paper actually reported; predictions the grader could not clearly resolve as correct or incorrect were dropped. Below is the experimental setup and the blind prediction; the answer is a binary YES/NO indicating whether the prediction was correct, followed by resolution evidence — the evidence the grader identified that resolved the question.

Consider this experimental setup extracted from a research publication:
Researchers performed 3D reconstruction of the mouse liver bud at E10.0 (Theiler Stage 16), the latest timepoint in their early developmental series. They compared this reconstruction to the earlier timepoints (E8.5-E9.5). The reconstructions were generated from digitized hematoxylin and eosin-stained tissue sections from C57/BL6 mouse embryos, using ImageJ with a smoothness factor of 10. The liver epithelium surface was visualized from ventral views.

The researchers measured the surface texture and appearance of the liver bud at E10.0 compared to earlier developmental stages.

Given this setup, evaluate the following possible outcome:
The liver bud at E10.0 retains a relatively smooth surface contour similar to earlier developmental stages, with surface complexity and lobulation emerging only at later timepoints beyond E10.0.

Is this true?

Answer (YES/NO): NO